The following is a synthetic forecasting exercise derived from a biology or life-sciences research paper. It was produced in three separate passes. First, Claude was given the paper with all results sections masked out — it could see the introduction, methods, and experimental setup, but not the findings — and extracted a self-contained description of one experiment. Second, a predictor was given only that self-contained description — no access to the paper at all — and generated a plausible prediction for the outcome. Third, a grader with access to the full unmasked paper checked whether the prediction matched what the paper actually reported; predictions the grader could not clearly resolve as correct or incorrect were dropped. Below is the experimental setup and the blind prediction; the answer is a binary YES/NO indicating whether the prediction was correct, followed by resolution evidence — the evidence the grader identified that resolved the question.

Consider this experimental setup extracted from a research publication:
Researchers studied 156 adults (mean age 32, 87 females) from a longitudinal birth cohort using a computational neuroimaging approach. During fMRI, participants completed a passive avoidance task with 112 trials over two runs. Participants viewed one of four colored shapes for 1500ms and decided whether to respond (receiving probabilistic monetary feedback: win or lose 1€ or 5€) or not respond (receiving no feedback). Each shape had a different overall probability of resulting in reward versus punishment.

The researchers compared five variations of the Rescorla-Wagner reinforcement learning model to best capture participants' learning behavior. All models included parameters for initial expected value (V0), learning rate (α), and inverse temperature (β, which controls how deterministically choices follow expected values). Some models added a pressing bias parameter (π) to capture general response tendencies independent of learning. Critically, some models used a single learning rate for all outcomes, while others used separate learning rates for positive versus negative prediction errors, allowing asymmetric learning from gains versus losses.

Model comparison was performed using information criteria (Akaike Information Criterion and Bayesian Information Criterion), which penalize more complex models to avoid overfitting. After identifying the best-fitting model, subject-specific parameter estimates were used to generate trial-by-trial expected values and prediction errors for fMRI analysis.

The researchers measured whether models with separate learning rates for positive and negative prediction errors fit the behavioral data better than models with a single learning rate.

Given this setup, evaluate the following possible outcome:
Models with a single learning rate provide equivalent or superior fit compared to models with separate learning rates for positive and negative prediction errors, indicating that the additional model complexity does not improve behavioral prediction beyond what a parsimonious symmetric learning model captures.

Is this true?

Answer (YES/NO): YES